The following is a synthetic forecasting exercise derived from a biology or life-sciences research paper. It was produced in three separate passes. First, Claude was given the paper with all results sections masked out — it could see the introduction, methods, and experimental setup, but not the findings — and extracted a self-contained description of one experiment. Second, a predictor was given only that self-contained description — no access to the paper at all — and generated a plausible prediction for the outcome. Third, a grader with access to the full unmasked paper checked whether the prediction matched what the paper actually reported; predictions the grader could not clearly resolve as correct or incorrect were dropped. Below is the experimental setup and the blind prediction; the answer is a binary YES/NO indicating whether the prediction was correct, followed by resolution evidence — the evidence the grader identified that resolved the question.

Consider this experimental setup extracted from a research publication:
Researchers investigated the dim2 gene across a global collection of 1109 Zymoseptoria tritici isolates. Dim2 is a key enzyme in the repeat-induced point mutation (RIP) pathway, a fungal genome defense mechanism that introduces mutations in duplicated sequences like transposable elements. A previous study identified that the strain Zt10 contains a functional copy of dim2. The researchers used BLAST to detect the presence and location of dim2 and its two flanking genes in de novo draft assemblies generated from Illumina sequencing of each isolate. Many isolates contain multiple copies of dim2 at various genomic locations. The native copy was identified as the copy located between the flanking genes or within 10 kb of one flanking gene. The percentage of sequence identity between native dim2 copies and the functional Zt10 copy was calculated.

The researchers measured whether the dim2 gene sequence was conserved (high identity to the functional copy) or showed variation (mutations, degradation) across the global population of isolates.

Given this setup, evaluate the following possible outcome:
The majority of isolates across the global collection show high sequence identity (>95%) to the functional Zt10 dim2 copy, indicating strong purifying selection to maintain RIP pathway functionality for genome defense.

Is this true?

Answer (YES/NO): NO